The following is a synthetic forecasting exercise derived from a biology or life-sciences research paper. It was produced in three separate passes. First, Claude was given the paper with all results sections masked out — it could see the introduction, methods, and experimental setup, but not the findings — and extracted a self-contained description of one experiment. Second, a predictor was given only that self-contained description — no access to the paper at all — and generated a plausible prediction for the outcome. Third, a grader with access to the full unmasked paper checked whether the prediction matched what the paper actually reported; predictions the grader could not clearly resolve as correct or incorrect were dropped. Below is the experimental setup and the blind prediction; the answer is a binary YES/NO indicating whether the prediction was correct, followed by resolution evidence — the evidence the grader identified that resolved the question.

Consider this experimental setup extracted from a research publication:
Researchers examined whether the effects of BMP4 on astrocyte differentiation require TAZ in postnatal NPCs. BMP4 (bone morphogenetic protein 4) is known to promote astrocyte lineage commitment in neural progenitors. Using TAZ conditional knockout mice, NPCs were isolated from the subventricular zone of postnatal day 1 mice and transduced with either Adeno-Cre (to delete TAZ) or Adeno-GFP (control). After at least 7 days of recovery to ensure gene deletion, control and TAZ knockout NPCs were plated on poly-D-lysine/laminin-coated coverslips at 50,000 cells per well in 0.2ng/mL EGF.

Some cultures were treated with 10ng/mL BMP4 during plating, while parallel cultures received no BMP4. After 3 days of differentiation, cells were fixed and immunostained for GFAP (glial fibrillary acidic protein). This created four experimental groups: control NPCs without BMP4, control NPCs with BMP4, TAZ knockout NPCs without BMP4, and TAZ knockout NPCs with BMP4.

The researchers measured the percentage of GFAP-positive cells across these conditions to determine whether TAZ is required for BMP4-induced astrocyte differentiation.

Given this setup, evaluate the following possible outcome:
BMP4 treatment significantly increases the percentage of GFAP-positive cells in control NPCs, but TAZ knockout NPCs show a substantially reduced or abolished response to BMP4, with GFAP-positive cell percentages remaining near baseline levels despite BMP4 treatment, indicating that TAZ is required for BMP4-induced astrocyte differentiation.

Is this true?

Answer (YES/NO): NO